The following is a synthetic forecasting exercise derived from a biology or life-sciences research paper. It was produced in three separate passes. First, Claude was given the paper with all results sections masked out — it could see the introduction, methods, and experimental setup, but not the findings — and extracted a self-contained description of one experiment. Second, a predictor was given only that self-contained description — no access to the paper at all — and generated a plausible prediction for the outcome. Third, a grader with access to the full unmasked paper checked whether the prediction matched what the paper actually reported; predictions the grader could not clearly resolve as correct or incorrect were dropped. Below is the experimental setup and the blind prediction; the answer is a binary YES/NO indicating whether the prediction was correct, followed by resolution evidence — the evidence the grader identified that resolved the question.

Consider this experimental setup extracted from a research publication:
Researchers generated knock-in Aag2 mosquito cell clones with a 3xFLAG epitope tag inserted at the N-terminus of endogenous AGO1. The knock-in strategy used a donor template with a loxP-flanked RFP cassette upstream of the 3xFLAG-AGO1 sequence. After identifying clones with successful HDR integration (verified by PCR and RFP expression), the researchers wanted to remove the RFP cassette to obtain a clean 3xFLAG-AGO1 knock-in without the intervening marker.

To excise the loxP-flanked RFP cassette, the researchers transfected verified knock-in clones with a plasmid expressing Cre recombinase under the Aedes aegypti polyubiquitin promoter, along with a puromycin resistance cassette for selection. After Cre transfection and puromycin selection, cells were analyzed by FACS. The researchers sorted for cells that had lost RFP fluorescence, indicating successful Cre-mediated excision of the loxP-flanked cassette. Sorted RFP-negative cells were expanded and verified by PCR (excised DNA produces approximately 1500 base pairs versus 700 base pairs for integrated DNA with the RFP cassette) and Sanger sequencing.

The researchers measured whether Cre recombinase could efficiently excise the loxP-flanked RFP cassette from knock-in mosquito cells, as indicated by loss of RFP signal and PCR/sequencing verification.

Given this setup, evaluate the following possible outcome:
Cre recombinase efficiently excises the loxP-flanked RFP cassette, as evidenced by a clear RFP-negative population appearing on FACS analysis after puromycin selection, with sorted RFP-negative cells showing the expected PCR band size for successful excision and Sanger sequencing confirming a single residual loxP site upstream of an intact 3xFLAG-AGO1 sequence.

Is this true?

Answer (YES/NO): YES